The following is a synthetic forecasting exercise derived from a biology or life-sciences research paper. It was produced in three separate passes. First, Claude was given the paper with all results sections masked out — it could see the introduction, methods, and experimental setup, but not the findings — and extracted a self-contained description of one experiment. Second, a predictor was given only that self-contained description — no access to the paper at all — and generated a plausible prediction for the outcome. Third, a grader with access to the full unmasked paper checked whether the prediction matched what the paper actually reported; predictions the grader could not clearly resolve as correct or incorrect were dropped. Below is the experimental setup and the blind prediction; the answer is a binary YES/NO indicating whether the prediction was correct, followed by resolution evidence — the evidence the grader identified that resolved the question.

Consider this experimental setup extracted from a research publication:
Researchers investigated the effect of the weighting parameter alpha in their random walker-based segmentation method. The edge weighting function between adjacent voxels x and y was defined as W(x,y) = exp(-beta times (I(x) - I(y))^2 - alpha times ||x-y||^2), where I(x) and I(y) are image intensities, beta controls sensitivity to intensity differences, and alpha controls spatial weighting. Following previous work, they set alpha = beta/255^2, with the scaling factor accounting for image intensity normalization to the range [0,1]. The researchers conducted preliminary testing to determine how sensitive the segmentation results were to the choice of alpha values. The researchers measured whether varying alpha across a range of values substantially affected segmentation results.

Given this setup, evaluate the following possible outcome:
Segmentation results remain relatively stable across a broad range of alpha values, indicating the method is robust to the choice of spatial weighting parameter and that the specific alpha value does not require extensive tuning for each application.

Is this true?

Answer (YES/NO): YES